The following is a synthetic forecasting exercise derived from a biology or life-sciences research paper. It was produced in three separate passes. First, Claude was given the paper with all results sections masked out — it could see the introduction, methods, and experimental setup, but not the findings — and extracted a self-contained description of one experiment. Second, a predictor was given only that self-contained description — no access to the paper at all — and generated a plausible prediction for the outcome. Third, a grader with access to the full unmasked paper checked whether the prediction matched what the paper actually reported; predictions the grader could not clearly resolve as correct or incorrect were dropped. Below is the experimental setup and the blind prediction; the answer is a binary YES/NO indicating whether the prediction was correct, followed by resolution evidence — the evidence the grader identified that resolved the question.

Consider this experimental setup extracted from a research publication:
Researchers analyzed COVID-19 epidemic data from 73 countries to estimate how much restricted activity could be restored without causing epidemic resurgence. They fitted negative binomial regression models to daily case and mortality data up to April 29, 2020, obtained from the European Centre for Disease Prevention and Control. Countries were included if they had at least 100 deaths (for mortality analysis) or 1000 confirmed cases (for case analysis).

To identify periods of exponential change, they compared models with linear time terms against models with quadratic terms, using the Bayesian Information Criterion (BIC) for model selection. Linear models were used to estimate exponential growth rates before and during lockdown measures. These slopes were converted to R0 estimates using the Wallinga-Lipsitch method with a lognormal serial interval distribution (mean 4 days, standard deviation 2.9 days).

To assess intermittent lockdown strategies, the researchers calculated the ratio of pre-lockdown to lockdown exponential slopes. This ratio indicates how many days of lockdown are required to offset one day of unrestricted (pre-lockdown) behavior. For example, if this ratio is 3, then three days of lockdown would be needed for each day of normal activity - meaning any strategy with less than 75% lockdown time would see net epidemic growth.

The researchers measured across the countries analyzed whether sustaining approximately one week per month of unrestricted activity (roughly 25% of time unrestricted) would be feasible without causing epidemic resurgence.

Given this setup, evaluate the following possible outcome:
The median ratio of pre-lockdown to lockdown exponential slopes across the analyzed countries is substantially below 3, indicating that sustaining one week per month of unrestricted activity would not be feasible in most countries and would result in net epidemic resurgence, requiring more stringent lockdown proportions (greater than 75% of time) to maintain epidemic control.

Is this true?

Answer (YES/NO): YES